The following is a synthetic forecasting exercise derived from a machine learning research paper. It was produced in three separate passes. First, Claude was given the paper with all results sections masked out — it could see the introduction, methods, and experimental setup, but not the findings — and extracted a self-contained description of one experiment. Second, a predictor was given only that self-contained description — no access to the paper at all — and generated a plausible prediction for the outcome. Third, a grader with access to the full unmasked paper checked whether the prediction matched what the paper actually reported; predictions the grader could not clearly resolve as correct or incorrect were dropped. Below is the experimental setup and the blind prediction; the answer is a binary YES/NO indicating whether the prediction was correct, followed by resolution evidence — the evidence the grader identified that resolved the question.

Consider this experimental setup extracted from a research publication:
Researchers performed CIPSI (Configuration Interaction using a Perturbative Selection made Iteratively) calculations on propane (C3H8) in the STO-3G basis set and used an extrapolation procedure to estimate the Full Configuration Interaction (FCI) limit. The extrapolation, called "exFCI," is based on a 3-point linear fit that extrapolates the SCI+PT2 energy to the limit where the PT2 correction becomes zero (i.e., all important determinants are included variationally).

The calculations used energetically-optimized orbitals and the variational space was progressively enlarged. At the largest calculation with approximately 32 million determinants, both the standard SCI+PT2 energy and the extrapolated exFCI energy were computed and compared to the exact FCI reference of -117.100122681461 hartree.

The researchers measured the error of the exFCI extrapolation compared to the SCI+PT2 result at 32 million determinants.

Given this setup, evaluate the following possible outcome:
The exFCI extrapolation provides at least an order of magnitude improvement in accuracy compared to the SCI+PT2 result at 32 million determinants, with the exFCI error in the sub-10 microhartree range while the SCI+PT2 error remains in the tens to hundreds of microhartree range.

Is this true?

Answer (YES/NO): NO